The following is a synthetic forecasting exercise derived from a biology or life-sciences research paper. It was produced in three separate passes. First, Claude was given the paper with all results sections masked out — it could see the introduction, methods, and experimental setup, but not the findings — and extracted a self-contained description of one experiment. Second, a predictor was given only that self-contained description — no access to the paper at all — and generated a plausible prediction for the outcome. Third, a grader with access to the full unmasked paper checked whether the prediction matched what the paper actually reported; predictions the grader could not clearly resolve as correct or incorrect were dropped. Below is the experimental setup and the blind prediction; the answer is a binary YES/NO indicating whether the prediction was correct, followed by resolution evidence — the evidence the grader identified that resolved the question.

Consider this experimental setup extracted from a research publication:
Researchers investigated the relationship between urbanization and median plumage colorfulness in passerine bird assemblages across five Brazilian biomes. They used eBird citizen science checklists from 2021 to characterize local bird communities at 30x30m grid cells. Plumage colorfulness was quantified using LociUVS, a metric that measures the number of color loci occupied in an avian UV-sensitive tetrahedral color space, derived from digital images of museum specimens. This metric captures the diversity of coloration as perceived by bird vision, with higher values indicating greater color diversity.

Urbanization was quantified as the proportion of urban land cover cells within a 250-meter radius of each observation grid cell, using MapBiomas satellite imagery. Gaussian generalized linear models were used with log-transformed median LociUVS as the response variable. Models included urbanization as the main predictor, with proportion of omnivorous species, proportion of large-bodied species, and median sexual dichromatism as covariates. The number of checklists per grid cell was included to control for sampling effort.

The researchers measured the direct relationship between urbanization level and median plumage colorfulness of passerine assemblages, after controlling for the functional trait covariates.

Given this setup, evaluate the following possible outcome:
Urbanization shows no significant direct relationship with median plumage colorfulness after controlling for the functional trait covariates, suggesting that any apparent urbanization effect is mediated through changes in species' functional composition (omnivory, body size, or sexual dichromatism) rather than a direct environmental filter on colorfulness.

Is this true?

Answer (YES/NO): NO